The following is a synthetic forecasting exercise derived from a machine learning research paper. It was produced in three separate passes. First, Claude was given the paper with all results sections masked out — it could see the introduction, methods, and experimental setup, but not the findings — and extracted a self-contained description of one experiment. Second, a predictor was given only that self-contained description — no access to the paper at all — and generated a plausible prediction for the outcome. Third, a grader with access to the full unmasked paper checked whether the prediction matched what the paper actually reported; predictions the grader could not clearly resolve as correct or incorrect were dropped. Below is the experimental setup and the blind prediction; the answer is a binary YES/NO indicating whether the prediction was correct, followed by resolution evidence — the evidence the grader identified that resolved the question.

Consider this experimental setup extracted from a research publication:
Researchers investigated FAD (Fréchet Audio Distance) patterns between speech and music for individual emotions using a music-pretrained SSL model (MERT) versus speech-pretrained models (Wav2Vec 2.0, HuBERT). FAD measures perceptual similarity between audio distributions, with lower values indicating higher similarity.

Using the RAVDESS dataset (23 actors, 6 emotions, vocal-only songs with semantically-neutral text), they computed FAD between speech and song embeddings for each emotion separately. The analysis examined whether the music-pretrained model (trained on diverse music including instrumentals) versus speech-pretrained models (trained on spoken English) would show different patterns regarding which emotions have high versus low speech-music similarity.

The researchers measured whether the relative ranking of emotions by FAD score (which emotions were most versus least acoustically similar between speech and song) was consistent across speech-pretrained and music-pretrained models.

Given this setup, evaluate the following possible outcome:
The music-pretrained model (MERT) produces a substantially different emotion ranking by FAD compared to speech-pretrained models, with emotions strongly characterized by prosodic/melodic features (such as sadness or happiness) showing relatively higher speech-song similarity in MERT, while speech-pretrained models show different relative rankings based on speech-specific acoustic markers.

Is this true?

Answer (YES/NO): NO